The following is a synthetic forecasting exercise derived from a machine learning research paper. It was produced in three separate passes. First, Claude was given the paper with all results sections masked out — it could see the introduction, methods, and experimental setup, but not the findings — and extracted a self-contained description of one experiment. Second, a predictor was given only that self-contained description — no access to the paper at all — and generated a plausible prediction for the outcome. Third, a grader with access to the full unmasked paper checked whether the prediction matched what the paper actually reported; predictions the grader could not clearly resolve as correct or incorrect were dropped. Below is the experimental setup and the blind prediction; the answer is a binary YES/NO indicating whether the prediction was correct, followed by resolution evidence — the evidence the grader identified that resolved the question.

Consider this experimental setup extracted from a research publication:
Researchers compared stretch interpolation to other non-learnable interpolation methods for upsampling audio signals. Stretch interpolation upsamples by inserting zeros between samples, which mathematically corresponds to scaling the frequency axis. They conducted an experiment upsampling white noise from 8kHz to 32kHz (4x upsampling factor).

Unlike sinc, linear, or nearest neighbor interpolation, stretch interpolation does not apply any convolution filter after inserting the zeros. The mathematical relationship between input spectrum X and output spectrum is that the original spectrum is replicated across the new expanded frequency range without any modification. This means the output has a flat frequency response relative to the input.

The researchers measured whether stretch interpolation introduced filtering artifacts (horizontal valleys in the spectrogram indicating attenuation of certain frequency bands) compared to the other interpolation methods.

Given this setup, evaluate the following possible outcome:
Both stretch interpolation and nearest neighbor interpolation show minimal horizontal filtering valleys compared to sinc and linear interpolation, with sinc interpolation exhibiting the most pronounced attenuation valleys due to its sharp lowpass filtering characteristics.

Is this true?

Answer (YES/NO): NO